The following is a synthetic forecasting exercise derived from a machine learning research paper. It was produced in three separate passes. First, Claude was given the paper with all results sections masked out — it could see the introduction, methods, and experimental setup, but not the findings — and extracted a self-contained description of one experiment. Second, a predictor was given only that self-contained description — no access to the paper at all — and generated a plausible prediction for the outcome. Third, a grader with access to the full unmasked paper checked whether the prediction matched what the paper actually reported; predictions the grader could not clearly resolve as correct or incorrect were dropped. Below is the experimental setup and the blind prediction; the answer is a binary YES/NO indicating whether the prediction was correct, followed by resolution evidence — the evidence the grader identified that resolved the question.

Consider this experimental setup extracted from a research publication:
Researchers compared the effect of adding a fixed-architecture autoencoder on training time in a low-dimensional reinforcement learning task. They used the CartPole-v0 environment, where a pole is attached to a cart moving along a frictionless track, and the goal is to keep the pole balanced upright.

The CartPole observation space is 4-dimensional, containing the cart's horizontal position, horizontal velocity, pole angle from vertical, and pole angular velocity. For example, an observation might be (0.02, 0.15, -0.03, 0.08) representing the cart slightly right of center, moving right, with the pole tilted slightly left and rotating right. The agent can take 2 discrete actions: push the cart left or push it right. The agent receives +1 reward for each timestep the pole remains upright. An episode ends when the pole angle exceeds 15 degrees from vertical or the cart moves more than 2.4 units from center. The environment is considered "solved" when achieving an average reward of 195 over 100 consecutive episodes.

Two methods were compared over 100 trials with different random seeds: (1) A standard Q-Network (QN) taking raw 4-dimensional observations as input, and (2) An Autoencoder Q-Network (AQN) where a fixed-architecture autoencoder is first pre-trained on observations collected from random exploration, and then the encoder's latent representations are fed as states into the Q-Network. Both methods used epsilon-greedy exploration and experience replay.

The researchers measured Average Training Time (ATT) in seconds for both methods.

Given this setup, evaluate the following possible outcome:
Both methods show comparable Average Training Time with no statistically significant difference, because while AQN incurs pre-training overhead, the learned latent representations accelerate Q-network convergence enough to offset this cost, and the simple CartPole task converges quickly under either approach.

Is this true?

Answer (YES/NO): NO